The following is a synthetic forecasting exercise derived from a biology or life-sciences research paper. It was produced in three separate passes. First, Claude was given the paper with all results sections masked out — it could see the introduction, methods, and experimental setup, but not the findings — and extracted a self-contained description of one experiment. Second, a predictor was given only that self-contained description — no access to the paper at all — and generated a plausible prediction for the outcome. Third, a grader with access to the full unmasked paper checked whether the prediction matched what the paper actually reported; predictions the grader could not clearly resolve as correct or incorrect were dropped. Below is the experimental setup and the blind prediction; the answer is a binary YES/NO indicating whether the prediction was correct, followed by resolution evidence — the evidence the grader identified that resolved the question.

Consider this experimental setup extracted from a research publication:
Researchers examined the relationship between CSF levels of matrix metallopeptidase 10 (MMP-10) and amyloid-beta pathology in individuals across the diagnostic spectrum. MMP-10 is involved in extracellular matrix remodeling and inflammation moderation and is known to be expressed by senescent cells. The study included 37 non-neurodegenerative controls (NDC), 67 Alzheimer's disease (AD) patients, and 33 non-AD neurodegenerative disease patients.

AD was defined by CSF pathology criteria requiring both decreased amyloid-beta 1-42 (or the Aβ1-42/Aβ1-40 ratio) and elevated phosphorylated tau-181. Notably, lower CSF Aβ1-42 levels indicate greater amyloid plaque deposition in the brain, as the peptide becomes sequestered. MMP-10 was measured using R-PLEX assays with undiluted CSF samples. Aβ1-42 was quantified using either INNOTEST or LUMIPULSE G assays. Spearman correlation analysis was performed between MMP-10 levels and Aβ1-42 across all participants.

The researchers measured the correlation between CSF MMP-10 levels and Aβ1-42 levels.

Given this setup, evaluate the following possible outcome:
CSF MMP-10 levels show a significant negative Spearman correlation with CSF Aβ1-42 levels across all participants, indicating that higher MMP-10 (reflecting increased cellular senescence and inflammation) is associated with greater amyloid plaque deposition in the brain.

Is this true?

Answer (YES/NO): NO